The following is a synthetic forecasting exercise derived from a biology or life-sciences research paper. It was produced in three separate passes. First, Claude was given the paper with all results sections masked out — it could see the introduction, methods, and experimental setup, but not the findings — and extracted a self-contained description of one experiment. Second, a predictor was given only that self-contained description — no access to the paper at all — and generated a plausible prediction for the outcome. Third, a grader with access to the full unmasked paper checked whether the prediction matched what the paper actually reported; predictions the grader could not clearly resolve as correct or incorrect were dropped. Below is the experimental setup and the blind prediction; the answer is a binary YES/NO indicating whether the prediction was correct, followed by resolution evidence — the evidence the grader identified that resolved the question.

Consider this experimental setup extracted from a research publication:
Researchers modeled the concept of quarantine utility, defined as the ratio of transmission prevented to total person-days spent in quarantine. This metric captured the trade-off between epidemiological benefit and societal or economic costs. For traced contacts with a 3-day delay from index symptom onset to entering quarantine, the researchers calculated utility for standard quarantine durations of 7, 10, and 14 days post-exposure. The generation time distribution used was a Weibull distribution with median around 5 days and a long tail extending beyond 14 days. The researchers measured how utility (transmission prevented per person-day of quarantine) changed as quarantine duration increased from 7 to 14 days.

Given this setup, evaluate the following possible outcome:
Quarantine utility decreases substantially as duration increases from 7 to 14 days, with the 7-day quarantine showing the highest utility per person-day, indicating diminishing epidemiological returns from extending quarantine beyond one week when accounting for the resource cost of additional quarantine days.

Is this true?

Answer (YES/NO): YES